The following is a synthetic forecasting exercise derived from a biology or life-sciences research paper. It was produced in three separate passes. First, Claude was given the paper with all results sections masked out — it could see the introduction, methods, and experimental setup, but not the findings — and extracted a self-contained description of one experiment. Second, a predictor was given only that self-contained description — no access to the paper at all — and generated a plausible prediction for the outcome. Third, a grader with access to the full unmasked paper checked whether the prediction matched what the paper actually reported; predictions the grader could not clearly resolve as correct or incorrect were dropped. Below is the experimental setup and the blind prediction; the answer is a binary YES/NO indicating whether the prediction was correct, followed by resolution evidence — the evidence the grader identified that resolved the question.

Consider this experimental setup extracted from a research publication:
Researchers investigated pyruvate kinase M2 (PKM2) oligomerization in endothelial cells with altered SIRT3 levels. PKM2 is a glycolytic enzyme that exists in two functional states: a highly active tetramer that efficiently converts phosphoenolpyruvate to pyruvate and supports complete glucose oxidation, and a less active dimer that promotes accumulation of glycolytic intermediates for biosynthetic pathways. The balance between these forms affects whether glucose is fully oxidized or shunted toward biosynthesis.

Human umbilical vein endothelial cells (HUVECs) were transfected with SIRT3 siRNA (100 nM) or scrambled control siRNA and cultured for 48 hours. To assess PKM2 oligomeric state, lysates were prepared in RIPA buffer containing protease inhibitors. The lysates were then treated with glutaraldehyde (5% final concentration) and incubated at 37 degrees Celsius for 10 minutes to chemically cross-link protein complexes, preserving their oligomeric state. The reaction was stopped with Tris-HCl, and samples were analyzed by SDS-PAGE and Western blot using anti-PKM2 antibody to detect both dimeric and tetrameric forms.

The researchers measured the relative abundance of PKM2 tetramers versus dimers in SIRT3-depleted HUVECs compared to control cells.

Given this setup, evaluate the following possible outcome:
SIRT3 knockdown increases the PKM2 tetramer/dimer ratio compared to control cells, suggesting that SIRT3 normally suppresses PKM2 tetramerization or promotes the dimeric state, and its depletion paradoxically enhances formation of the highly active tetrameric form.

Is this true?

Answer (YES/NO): NO